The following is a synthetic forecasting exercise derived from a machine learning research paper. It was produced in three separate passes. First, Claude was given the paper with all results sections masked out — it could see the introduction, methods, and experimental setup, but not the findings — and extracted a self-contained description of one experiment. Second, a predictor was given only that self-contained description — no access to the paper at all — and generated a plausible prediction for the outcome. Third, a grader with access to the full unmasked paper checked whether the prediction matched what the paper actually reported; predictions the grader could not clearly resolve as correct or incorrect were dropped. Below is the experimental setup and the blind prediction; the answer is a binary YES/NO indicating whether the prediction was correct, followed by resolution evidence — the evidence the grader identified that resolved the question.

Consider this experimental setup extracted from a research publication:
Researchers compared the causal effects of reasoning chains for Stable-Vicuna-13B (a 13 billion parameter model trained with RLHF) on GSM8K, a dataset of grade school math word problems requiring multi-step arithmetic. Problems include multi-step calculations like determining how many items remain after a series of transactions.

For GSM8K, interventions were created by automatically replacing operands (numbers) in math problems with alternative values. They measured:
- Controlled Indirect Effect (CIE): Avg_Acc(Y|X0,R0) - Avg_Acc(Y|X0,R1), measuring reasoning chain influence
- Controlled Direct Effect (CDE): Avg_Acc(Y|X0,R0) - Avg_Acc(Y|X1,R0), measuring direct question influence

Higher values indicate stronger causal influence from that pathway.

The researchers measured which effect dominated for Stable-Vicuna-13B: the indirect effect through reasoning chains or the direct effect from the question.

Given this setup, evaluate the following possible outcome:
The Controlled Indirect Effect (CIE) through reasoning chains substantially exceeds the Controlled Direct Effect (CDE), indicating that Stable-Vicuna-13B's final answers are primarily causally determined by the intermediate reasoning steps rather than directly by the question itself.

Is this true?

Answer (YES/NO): YES